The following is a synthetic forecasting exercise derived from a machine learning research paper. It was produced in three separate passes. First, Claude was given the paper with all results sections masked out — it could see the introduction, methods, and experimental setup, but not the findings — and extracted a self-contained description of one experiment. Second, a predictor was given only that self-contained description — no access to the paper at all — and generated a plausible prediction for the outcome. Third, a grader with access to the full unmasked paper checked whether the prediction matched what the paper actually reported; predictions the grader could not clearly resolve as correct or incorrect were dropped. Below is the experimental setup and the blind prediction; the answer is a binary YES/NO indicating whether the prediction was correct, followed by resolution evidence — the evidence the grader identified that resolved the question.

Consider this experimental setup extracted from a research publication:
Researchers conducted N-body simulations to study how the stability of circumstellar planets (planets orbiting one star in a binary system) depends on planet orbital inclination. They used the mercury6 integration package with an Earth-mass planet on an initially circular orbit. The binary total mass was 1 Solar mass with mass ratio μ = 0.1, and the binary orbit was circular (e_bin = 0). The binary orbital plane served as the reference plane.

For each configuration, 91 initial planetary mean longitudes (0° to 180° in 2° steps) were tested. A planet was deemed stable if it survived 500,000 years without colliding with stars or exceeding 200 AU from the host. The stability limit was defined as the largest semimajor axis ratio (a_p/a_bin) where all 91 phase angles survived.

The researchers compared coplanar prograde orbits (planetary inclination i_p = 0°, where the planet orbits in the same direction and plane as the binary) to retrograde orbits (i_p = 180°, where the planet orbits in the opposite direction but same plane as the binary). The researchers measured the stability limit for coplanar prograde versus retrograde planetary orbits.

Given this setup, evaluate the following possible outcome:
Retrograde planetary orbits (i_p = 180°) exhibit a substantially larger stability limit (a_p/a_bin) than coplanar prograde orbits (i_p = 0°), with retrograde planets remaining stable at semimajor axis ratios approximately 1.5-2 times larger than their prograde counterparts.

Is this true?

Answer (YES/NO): NO